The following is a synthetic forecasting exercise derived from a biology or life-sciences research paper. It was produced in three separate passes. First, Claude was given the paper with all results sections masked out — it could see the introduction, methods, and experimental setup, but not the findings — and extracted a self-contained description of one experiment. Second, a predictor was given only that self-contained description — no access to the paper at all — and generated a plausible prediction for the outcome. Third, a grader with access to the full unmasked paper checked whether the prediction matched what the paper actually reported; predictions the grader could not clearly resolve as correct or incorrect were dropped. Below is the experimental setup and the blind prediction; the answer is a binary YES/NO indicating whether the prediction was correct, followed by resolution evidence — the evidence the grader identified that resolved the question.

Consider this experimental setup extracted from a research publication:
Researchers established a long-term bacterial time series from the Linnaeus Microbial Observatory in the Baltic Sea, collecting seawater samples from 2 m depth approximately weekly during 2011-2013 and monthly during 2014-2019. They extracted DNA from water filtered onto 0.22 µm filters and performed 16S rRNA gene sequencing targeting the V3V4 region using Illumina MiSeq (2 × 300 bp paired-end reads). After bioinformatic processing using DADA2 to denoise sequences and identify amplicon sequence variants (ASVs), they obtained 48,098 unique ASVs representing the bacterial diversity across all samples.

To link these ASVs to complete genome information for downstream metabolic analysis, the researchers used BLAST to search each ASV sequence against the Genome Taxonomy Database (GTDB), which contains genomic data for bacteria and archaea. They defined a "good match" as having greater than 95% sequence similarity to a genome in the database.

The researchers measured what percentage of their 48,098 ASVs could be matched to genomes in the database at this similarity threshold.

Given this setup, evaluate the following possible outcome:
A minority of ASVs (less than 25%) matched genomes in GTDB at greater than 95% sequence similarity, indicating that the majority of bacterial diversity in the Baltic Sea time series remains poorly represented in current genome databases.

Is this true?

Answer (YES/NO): NO